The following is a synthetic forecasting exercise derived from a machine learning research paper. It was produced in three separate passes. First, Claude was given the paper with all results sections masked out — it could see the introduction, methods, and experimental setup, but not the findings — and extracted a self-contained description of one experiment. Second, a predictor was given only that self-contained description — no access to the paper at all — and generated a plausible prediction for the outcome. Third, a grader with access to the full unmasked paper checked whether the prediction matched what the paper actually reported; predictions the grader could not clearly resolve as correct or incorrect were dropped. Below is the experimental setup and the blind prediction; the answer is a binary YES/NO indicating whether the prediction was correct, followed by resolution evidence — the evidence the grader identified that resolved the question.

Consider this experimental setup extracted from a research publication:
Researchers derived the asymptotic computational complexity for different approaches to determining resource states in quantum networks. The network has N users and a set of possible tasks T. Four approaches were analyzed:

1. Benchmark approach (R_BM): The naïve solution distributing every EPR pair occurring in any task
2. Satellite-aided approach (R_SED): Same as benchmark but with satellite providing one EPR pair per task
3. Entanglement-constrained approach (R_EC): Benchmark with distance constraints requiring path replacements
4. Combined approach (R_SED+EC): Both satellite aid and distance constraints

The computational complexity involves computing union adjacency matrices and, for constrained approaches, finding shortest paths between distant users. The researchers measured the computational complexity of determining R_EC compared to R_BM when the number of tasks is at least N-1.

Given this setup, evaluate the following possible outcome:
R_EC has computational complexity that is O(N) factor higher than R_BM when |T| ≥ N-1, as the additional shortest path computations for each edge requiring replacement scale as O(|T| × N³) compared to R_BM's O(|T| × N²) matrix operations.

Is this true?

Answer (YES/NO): YES